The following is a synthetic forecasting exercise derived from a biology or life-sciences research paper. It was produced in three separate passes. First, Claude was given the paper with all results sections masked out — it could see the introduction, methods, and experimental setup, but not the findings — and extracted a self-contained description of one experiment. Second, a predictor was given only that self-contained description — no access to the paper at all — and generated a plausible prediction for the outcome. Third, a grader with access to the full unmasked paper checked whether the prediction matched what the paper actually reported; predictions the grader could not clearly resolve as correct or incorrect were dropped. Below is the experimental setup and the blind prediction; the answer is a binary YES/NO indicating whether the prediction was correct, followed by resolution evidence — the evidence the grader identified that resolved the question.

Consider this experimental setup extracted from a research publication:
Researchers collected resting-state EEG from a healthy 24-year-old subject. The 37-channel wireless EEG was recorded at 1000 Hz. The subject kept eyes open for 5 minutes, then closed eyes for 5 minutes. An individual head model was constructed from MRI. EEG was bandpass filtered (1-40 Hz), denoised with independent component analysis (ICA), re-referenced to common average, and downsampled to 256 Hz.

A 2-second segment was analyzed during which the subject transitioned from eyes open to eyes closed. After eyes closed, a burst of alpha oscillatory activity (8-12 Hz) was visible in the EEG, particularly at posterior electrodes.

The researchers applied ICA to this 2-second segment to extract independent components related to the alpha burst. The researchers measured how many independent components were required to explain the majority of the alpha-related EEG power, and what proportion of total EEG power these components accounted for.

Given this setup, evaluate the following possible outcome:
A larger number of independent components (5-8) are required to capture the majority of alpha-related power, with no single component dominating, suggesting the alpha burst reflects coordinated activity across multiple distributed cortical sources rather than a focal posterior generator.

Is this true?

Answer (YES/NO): NO